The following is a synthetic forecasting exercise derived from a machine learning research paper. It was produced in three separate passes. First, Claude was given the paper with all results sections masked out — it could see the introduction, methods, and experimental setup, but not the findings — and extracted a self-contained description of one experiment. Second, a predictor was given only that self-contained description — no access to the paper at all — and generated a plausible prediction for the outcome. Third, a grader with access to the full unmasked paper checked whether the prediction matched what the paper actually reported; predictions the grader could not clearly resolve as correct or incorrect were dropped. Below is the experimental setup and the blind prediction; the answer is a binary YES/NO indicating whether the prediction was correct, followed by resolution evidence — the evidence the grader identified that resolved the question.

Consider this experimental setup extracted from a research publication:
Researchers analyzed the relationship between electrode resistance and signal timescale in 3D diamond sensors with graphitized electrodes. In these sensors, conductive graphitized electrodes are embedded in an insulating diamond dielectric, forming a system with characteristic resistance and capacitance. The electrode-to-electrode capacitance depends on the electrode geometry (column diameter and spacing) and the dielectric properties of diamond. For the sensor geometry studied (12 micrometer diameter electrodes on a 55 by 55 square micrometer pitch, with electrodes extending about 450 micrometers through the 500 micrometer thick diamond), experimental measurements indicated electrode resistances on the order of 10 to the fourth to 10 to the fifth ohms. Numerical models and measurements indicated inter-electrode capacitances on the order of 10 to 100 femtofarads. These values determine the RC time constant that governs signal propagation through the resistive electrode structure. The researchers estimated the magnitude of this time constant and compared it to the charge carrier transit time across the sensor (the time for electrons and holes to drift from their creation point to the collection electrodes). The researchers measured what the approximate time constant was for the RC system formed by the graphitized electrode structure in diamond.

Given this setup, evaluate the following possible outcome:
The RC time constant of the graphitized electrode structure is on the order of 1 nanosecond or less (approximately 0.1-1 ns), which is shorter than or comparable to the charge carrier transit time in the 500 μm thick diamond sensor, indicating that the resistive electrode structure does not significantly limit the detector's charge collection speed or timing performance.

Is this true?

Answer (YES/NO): NO